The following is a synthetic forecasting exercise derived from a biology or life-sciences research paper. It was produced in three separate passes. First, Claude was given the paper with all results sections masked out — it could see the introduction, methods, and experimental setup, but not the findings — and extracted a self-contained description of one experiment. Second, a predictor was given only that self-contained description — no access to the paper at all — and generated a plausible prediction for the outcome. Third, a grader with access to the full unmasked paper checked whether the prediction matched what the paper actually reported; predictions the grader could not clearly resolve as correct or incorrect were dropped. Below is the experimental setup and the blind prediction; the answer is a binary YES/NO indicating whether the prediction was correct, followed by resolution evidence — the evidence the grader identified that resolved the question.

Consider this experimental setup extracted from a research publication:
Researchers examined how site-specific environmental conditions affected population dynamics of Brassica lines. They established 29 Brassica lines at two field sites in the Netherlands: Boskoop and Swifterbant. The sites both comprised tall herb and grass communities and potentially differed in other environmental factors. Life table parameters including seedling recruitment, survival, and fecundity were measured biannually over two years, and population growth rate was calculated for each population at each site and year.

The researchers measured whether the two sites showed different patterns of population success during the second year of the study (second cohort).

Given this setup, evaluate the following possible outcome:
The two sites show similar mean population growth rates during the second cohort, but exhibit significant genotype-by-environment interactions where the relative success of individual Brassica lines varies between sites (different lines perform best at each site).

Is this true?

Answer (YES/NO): YES